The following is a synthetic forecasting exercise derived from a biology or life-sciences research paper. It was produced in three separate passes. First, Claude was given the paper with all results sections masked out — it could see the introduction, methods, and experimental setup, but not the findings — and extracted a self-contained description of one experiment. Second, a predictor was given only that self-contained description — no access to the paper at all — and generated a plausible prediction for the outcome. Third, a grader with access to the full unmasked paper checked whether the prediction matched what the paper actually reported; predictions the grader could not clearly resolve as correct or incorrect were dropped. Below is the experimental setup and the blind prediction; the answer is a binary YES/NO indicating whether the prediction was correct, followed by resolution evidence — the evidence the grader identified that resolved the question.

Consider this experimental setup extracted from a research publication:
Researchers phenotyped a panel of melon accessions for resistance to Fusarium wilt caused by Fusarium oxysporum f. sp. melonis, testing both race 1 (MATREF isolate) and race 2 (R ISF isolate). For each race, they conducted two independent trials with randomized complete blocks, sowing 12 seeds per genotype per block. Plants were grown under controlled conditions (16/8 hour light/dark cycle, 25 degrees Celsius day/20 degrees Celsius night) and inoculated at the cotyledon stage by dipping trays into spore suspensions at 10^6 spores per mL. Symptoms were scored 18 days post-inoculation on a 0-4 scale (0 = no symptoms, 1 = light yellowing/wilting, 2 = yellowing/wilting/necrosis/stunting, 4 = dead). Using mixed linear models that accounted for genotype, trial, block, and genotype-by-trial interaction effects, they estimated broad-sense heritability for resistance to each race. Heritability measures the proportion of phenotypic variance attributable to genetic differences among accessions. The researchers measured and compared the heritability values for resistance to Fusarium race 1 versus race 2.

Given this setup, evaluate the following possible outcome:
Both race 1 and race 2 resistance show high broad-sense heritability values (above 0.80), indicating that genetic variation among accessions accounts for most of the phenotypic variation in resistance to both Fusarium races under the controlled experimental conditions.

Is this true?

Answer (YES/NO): YES